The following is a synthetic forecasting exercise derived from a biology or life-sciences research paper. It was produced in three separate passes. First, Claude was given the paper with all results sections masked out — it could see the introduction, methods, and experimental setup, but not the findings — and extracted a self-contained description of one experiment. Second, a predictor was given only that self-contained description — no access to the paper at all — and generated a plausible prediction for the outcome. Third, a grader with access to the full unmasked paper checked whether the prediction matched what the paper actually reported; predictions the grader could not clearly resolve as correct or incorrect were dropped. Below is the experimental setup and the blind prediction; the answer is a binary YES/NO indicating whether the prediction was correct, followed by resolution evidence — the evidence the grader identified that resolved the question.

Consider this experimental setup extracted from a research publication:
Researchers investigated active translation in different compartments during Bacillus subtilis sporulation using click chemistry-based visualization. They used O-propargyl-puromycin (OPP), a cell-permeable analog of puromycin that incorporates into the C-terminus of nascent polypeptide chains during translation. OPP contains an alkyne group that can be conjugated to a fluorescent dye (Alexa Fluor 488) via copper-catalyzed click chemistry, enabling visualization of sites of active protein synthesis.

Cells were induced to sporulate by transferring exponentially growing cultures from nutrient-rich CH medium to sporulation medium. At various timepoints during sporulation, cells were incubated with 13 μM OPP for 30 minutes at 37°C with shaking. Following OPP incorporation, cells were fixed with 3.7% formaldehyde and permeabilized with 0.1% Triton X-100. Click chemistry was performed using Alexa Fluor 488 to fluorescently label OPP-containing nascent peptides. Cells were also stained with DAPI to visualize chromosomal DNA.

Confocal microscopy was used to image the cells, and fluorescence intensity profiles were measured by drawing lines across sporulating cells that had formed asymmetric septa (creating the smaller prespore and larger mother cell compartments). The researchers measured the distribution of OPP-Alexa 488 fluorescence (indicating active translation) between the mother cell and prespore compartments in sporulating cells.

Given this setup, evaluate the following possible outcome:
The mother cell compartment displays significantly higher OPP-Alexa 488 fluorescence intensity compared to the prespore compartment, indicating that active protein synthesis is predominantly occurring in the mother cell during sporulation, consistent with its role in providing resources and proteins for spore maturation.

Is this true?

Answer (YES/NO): NO